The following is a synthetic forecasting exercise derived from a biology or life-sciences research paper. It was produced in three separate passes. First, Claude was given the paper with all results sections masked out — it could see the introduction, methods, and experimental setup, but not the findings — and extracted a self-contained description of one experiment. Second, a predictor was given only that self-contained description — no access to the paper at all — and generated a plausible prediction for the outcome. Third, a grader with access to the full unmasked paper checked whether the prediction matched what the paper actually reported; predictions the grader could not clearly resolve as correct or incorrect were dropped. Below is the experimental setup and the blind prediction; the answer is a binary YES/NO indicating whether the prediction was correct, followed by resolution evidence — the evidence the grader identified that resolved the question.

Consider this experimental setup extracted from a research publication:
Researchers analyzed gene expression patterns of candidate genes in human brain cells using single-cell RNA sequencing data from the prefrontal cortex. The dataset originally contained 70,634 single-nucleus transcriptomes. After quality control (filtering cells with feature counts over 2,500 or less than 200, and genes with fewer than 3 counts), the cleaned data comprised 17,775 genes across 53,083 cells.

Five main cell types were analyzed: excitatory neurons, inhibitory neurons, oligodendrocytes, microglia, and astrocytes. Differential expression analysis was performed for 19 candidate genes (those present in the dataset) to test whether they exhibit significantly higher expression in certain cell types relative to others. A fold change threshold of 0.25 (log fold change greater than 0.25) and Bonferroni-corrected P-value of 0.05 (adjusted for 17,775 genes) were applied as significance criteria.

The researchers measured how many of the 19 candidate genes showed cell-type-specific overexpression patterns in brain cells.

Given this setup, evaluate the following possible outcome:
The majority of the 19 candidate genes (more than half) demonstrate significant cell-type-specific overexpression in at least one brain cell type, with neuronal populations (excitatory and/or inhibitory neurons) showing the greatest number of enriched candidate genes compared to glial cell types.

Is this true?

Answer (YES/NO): NO